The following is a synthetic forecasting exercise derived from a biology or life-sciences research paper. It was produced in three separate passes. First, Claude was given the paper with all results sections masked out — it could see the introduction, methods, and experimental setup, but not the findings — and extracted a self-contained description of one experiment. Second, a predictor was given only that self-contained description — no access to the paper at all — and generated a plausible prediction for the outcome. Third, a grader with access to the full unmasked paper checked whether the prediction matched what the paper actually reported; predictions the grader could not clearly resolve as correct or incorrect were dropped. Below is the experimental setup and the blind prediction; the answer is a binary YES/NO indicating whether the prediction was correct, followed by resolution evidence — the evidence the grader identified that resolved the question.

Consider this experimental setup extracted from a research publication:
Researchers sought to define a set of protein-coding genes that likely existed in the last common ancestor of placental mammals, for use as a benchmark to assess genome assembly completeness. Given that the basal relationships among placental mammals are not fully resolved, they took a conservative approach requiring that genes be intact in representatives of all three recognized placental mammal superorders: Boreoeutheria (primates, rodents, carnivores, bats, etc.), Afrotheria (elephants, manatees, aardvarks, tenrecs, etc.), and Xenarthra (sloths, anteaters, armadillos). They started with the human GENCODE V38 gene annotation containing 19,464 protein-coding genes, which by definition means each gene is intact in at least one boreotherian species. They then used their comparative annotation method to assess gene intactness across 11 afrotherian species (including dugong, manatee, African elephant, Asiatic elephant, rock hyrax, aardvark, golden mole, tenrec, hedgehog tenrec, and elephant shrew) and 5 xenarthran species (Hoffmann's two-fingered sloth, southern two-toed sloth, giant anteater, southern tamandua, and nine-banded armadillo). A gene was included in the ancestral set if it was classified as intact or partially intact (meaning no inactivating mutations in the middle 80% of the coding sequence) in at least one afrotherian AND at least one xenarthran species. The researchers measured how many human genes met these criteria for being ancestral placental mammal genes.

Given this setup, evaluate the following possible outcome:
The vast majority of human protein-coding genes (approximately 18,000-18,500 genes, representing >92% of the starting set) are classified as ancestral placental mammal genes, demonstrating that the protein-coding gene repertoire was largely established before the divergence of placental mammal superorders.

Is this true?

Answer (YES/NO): YES